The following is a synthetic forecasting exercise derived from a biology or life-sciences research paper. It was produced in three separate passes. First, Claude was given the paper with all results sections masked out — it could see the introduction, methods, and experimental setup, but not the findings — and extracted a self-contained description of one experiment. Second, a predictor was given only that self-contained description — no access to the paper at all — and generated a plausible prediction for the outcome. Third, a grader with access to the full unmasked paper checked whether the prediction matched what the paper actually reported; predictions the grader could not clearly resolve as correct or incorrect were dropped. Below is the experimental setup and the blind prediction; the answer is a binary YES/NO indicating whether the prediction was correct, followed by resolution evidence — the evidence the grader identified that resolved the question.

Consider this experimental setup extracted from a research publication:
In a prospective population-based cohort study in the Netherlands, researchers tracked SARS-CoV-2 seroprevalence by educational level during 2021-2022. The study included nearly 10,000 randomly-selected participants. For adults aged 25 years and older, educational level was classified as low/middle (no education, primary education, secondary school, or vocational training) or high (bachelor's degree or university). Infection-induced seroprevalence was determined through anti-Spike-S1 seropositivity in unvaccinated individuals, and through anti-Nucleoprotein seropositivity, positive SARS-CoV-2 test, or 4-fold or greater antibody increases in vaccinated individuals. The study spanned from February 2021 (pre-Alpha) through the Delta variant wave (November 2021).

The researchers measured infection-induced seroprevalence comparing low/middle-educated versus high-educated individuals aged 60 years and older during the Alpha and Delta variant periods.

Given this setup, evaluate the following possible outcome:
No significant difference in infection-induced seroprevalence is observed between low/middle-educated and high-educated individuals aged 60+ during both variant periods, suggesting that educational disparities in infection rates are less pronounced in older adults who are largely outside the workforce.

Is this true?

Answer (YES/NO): NO